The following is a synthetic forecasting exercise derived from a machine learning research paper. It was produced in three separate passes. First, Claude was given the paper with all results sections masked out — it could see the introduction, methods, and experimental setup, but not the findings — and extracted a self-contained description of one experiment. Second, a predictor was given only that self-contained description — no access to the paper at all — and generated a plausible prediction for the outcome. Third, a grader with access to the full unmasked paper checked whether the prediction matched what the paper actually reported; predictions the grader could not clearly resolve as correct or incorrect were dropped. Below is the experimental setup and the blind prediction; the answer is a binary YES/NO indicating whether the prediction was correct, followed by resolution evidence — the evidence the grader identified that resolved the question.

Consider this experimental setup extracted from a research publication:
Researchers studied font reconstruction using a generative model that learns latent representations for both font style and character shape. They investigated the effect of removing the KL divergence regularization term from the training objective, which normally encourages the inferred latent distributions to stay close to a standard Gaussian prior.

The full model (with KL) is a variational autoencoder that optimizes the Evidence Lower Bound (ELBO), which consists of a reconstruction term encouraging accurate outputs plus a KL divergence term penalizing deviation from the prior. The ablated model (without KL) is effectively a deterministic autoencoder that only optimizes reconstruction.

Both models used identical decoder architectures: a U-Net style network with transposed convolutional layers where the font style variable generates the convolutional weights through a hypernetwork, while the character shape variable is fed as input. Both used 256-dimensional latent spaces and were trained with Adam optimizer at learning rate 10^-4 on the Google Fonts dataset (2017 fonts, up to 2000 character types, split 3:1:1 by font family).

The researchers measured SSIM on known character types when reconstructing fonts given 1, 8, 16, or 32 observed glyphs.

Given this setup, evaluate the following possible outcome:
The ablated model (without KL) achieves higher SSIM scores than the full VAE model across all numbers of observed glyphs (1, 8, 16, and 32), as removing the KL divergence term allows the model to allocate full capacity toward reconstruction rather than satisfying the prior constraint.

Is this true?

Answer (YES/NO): NO